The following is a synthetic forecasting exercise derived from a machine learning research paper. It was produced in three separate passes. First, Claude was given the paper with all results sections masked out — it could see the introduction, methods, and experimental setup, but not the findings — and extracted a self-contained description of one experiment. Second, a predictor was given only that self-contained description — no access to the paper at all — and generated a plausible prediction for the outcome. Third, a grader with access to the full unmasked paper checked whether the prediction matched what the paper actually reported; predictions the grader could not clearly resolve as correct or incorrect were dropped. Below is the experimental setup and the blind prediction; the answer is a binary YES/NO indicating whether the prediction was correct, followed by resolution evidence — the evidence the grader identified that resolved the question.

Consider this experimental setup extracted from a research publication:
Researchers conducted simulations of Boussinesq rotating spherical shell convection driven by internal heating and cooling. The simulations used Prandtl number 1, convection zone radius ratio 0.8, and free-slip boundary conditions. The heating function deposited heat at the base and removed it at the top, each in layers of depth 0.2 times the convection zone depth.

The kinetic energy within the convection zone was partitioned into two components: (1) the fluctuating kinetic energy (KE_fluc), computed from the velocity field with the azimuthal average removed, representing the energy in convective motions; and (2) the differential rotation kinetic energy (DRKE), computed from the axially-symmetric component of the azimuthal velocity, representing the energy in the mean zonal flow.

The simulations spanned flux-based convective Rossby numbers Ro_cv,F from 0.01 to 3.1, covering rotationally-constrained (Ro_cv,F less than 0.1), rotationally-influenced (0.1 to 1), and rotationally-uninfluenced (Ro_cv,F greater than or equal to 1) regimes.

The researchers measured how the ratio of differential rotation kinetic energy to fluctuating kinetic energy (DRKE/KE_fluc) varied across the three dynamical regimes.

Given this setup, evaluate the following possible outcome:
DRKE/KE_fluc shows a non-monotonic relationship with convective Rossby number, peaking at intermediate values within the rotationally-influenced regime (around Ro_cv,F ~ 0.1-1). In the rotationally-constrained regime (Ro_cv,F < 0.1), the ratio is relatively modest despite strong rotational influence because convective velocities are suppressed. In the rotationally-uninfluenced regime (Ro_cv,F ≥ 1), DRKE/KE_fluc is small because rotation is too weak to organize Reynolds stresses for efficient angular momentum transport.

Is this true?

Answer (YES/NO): NO